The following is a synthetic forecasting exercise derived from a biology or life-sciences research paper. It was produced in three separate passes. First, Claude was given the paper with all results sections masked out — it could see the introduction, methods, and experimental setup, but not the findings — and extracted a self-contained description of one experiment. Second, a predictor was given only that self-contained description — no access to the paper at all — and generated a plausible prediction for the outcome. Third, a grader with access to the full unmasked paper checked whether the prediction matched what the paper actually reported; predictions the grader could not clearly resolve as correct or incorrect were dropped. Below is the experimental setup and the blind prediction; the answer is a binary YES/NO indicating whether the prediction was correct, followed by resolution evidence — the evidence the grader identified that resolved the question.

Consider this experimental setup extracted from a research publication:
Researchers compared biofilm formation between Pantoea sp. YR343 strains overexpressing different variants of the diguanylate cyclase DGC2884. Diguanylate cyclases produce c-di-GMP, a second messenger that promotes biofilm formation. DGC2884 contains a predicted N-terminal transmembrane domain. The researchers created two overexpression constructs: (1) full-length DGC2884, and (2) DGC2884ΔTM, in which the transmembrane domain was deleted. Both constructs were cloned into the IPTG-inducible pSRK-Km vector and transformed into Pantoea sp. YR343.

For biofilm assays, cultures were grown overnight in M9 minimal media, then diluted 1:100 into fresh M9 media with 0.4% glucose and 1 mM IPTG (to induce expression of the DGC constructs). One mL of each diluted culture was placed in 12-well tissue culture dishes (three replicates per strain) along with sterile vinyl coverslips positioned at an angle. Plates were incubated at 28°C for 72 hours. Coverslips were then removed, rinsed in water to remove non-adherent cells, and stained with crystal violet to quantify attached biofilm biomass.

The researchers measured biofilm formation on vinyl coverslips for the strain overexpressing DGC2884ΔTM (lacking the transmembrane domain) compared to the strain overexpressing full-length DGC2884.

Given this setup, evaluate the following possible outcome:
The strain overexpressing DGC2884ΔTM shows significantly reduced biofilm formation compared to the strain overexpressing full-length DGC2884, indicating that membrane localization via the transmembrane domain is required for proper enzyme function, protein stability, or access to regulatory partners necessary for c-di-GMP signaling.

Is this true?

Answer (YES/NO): YES